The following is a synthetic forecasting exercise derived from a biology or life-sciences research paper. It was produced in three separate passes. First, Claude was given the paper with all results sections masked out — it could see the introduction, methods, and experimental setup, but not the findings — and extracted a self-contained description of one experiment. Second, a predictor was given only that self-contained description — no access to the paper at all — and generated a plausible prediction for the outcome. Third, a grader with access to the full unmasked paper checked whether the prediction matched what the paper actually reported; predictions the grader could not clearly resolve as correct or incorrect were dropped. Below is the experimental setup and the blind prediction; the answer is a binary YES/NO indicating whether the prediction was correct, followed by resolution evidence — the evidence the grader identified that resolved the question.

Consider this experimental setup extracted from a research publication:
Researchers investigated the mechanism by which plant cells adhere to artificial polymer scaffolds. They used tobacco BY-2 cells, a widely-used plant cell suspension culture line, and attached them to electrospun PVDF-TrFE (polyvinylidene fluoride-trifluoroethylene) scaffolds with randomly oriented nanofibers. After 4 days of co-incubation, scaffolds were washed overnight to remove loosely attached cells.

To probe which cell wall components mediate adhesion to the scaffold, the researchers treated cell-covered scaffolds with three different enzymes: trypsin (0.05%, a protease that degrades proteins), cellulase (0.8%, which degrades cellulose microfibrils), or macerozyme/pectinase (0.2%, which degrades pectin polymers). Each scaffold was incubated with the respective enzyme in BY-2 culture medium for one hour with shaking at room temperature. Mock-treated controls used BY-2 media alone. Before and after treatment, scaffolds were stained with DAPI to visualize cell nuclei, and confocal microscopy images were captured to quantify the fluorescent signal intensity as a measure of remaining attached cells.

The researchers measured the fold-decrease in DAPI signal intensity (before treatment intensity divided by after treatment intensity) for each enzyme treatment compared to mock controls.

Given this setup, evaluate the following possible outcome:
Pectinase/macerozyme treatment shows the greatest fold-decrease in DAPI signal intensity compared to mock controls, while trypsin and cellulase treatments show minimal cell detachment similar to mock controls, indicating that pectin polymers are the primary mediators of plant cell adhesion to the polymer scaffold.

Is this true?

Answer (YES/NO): YES